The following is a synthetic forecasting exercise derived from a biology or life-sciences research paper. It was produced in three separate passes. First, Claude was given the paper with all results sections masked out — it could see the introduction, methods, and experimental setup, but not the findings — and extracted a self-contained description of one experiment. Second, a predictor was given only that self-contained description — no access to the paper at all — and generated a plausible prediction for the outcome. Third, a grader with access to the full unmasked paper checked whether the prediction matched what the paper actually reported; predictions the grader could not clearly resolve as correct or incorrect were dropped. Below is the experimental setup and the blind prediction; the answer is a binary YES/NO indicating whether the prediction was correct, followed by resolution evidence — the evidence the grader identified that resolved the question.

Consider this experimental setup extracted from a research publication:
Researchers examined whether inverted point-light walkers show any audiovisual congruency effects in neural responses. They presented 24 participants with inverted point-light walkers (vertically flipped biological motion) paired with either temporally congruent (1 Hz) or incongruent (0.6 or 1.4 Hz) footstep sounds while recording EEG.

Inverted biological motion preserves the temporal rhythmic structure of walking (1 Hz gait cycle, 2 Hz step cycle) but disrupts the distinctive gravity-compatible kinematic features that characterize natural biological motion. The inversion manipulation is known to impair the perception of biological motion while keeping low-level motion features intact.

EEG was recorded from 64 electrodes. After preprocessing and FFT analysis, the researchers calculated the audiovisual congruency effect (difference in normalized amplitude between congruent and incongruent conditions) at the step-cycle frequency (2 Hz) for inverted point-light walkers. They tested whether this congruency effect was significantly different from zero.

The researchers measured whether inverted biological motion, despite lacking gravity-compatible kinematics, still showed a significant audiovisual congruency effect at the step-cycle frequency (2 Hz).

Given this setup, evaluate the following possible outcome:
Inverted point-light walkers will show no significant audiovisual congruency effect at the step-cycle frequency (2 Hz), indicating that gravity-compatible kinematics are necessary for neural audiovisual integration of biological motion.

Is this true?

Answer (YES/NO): NO